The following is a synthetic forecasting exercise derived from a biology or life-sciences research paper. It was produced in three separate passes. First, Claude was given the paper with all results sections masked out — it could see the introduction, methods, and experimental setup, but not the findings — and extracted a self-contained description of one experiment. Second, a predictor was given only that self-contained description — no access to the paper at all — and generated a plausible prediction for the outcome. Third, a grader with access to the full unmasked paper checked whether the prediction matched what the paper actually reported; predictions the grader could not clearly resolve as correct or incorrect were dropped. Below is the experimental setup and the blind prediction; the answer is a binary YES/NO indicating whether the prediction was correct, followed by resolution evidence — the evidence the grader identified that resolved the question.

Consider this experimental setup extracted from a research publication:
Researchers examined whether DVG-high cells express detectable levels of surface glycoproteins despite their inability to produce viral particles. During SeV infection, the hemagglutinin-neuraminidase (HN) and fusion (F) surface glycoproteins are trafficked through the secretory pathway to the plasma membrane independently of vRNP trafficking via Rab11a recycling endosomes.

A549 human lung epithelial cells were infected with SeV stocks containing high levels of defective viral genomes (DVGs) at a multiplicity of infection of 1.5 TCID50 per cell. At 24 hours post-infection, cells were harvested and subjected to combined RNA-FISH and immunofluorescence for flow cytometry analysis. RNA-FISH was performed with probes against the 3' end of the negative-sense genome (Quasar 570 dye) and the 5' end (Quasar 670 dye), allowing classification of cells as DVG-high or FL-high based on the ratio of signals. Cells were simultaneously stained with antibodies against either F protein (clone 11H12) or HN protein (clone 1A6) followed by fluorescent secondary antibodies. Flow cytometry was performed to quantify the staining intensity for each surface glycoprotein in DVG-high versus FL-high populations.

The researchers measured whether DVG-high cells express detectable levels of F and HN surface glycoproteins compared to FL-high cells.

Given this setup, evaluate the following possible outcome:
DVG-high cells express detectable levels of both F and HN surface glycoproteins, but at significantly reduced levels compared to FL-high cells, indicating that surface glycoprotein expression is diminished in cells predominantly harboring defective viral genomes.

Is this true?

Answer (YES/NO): YES